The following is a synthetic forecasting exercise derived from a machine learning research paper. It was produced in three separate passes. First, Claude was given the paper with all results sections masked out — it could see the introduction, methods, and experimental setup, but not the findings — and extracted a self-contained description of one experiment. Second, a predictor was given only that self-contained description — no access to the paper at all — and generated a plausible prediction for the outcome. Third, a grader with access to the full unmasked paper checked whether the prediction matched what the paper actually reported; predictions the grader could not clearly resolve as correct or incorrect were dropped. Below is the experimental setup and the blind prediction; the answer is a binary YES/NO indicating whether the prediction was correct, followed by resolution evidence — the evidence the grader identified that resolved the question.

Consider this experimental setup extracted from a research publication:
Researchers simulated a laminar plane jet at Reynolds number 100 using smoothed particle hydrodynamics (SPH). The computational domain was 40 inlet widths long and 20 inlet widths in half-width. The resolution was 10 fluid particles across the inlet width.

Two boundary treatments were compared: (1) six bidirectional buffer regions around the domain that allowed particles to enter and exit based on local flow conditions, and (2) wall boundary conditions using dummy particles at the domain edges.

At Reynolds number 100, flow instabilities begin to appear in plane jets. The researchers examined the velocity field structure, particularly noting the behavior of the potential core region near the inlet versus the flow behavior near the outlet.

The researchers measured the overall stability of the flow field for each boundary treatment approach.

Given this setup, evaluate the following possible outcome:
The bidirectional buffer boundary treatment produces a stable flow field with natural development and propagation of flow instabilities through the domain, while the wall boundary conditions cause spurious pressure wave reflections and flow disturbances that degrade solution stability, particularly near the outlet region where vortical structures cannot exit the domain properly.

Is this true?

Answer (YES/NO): YES